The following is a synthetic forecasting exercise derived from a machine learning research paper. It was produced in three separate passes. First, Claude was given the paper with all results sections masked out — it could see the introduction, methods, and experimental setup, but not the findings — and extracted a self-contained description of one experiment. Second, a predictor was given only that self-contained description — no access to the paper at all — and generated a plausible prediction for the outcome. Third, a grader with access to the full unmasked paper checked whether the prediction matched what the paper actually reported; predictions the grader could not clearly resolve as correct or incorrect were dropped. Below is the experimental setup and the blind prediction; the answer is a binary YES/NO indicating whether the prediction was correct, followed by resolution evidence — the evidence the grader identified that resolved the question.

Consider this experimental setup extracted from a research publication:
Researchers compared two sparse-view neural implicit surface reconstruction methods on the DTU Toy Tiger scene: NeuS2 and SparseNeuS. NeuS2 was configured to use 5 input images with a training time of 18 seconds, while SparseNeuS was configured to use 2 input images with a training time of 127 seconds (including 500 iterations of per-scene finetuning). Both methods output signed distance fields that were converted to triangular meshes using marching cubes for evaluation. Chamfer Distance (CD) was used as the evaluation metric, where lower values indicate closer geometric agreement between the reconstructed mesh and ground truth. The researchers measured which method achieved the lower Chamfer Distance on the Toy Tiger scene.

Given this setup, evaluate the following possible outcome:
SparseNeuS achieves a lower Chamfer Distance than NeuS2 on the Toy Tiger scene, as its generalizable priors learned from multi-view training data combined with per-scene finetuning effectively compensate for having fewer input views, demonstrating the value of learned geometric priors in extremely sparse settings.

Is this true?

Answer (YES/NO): NO